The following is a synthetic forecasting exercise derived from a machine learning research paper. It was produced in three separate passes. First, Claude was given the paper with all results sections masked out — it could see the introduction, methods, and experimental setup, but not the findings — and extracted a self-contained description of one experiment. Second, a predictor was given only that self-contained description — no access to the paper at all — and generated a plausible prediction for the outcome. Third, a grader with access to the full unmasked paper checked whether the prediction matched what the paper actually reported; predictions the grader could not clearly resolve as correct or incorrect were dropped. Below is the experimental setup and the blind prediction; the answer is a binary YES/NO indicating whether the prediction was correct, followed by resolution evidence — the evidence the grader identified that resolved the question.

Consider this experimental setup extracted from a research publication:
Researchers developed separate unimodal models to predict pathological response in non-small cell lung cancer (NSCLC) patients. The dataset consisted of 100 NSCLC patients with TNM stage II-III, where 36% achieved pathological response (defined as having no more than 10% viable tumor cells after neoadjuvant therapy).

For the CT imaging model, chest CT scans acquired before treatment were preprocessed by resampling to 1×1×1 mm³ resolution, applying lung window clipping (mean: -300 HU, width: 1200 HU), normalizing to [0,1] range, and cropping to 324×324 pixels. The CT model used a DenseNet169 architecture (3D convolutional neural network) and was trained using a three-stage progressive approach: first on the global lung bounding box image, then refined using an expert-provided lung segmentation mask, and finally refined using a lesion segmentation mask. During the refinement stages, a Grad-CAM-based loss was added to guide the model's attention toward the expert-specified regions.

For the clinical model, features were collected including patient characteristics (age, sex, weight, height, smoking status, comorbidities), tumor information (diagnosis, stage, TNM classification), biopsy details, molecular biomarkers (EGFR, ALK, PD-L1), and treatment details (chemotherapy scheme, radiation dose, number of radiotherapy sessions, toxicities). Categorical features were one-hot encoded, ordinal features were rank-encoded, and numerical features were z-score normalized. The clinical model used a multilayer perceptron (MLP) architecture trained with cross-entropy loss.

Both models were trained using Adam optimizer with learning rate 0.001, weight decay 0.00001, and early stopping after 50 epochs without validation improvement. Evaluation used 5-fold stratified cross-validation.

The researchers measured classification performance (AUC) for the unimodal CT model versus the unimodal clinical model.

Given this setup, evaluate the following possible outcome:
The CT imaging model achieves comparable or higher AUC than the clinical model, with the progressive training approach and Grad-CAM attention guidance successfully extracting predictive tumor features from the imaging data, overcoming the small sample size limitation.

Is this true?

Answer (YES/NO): NO